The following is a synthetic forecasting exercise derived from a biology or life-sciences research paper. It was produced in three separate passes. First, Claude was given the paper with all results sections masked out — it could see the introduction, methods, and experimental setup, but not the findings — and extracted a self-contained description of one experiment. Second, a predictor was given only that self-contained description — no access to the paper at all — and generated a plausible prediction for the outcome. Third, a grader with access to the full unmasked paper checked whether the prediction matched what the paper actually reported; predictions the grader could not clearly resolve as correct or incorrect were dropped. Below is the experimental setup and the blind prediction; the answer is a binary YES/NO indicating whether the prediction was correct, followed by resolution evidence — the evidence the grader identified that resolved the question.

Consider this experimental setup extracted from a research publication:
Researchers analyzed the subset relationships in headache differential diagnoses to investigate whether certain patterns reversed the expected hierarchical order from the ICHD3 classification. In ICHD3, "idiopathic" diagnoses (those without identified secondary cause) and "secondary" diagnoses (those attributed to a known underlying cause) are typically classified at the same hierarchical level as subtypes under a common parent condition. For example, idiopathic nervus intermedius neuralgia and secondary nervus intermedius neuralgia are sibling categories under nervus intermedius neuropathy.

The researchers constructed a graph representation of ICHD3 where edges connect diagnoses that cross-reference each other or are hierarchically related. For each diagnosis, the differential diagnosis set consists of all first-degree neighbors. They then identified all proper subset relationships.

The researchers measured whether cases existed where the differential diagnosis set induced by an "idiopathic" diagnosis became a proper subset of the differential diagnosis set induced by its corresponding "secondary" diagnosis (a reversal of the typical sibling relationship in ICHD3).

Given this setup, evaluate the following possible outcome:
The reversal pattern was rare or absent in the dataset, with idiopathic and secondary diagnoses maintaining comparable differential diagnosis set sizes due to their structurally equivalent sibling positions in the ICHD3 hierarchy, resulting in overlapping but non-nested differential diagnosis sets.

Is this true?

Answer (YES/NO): NO